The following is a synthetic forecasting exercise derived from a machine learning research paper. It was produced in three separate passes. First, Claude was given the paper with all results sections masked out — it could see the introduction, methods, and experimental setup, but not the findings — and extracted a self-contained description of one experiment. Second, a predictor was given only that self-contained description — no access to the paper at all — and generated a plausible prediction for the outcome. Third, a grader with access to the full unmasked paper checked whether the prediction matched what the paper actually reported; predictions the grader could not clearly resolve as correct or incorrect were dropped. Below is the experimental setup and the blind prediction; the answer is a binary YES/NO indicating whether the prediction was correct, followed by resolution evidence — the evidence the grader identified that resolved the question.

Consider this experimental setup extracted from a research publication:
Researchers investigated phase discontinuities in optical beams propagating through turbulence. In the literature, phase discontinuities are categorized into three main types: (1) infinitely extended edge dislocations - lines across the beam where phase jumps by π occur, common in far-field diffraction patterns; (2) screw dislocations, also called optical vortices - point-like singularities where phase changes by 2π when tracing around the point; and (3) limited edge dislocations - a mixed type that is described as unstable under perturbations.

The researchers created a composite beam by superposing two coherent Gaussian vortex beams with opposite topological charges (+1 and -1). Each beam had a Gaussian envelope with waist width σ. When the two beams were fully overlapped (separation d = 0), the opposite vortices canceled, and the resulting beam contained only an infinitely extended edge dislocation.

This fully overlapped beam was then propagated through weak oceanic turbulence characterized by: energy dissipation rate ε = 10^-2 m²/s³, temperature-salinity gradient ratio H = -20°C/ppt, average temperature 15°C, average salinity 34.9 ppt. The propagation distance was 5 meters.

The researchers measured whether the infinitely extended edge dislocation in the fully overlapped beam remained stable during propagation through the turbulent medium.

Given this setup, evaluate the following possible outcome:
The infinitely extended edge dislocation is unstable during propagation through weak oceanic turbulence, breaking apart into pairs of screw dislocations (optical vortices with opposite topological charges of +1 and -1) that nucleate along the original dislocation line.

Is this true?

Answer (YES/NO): NO